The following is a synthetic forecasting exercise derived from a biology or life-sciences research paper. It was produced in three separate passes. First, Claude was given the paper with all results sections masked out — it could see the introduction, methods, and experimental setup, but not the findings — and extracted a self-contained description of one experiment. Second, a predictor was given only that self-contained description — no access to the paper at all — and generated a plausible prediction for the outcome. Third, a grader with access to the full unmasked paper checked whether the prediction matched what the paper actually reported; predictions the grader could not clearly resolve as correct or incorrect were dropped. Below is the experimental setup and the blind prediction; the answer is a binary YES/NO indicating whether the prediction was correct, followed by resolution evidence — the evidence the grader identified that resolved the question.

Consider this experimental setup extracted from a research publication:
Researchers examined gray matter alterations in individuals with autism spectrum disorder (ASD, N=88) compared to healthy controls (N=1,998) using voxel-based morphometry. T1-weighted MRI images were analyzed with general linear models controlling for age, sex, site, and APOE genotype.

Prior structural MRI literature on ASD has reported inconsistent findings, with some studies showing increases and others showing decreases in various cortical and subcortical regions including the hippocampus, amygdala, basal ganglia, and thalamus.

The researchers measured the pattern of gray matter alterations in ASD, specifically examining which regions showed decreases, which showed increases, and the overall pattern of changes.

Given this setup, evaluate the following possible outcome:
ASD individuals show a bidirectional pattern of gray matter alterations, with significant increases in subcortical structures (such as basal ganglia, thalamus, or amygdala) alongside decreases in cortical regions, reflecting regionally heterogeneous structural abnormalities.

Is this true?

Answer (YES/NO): YES